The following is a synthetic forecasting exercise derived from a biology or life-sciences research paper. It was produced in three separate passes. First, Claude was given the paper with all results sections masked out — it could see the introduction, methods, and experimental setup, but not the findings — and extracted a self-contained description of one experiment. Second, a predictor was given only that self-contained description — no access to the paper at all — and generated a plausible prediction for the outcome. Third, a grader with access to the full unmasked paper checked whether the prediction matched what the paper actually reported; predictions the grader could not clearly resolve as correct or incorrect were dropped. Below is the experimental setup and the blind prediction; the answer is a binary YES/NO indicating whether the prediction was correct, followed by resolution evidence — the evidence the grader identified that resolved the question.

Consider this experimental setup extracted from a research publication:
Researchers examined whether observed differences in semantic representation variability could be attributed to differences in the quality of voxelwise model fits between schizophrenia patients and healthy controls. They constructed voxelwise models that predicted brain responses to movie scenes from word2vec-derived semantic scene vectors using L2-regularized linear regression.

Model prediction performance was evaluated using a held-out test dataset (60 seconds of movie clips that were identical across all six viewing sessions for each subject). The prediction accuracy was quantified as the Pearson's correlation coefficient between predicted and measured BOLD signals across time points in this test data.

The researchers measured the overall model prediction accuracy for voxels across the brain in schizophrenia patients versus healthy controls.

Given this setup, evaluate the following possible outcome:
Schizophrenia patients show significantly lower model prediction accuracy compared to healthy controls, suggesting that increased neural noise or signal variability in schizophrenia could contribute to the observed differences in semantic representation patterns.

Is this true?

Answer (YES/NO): NO